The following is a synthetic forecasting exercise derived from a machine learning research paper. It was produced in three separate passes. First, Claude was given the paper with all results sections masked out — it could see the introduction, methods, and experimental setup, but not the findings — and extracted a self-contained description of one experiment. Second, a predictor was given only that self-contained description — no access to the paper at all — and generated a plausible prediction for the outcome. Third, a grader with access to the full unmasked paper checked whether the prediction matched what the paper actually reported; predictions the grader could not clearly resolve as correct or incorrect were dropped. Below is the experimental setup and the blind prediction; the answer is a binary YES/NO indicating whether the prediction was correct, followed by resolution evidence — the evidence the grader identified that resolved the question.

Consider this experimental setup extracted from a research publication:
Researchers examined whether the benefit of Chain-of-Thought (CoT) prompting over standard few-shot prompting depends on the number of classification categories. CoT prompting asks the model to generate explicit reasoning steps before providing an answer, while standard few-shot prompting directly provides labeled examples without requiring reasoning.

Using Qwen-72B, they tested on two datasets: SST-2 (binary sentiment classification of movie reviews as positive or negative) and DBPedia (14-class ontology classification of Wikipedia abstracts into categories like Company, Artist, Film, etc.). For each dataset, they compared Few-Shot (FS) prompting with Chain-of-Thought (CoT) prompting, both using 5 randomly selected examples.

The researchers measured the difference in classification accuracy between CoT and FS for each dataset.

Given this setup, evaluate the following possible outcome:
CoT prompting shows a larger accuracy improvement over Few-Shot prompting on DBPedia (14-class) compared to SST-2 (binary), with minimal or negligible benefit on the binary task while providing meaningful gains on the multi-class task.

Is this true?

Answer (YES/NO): NO